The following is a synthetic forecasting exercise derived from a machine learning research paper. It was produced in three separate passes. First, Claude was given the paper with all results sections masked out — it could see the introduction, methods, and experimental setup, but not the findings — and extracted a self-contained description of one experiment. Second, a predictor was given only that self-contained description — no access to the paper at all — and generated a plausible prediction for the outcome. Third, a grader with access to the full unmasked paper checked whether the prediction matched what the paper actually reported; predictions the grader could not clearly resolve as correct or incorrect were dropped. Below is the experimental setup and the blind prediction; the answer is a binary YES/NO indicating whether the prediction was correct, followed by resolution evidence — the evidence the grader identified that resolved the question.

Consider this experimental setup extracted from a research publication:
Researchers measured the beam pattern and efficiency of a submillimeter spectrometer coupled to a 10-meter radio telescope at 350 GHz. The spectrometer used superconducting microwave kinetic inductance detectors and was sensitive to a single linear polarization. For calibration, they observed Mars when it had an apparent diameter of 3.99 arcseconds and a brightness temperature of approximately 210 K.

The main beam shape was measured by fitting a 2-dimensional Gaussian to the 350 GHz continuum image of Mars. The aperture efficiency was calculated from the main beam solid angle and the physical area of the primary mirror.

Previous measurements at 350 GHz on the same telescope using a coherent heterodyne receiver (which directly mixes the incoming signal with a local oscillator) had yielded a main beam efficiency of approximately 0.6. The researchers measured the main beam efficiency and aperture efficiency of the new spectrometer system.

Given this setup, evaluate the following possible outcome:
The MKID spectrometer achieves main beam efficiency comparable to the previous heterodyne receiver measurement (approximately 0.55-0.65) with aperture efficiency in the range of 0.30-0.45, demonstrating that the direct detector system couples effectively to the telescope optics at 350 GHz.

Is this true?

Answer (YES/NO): NO